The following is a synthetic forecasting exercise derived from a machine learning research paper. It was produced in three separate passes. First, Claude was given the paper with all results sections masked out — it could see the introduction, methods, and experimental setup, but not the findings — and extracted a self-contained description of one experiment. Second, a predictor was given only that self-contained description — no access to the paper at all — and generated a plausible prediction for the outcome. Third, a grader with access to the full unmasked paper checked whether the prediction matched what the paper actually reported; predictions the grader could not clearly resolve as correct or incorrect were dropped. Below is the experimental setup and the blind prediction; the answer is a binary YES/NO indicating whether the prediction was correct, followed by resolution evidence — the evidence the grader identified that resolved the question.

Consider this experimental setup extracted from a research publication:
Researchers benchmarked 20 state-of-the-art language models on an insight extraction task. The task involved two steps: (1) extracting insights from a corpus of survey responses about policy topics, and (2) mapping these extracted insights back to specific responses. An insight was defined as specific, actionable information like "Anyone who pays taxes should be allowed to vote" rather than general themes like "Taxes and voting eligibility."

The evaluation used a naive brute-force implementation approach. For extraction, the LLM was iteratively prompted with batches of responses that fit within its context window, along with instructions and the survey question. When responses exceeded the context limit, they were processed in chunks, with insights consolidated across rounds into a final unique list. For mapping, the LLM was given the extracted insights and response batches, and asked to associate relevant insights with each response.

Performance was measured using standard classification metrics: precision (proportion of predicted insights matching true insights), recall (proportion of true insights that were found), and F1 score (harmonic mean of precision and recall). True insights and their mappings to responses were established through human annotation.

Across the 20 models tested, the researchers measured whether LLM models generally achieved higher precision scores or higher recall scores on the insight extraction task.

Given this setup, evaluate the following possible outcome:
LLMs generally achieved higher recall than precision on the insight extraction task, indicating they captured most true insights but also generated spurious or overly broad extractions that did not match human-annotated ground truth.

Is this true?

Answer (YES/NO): NO